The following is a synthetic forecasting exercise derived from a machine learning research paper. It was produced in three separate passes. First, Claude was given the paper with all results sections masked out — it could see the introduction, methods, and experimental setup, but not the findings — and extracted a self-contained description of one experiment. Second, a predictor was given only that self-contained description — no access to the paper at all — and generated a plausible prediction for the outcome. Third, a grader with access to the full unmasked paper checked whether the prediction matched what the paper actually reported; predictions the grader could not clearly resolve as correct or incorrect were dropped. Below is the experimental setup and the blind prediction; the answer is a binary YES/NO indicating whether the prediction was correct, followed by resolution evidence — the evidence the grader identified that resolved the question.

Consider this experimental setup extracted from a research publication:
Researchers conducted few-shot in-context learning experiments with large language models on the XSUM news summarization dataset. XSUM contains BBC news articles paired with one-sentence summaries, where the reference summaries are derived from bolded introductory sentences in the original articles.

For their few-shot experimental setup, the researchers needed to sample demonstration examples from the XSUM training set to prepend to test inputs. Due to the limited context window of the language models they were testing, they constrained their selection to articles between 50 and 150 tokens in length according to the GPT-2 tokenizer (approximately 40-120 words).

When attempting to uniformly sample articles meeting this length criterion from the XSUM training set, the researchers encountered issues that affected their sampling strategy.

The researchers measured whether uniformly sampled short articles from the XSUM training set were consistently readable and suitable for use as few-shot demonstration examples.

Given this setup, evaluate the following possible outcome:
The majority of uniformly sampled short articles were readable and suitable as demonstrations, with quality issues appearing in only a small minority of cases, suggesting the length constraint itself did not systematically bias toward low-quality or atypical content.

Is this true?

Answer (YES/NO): NO